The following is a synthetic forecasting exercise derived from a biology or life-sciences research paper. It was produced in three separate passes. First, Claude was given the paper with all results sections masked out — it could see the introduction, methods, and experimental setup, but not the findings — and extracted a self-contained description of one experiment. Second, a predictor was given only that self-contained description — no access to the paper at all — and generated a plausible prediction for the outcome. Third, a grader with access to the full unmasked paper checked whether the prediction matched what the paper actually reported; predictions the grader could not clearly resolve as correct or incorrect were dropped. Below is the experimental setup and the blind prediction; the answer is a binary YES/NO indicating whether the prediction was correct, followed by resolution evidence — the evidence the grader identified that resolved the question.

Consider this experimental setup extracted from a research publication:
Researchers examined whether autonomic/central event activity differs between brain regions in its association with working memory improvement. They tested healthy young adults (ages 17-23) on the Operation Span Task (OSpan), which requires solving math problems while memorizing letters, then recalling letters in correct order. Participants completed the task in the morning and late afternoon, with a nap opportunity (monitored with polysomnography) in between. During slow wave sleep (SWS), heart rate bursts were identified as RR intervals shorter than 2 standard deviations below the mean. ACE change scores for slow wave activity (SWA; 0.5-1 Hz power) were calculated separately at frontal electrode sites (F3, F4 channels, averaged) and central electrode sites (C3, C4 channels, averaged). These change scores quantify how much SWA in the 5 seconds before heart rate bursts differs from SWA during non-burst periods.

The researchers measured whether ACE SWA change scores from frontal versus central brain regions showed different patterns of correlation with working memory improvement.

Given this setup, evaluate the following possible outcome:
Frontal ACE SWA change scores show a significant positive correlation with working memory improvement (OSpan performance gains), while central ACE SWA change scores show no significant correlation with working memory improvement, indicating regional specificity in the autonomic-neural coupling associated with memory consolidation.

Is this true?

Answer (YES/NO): NO